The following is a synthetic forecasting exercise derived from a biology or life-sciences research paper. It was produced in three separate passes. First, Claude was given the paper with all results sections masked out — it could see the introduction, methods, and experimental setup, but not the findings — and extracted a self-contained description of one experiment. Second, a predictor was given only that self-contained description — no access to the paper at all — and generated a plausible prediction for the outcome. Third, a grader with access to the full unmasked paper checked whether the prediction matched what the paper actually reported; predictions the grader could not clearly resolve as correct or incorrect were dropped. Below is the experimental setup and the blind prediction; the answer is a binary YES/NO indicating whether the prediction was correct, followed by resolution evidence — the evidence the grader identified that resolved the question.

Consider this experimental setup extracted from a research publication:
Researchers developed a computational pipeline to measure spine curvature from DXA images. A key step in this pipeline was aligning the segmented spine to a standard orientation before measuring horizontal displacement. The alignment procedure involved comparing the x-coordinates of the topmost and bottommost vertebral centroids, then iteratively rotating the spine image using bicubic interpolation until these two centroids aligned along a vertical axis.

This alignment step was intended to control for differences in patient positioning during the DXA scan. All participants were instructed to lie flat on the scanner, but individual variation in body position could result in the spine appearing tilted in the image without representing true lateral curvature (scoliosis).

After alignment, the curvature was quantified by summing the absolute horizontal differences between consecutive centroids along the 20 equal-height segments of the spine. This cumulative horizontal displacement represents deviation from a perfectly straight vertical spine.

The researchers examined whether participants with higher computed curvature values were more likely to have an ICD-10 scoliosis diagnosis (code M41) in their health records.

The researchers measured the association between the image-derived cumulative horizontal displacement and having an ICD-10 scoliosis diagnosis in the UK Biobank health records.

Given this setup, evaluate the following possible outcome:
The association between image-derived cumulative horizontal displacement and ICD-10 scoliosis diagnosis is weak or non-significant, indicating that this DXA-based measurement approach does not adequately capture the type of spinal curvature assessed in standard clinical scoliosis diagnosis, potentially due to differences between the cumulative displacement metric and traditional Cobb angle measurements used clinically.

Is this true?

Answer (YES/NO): NO